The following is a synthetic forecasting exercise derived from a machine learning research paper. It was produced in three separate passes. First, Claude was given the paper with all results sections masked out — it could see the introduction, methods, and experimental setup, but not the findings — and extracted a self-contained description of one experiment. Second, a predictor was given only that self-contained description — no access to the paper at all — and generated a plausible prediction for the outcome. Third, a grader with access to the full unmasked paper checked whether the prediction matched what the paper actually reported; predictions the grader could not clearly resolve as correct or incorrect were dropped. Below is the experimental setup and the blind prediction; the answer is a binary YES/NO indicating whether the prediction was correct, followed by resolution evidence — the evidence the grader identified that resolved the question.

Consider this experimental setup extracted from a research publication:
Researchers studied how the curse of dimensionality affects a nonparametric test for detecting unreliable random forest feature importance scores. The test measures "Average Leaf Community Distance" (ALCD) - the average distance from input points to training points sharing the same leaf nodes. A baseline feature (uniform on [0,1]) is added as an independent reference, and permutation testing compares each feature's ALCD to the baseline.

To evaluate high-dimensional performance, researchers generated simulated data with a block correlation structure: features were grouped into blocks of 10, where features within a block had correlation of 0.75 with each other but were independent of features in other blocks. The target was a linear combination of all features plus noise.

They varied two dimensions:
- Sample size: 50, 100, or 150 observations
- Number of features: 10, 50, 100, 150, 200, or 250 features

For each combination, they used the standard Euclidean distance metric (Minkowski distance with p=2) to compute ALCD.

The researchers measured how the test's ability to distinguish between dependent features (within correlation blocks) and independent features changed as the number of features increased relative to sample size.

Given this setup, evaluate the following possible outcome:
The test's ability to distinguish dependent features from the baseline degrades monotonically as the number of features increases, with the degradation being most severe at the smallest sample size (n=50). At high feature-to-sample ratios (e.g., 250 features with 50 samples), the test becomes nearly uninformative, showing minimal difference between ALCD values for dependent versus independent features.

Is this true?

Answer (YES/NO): YES